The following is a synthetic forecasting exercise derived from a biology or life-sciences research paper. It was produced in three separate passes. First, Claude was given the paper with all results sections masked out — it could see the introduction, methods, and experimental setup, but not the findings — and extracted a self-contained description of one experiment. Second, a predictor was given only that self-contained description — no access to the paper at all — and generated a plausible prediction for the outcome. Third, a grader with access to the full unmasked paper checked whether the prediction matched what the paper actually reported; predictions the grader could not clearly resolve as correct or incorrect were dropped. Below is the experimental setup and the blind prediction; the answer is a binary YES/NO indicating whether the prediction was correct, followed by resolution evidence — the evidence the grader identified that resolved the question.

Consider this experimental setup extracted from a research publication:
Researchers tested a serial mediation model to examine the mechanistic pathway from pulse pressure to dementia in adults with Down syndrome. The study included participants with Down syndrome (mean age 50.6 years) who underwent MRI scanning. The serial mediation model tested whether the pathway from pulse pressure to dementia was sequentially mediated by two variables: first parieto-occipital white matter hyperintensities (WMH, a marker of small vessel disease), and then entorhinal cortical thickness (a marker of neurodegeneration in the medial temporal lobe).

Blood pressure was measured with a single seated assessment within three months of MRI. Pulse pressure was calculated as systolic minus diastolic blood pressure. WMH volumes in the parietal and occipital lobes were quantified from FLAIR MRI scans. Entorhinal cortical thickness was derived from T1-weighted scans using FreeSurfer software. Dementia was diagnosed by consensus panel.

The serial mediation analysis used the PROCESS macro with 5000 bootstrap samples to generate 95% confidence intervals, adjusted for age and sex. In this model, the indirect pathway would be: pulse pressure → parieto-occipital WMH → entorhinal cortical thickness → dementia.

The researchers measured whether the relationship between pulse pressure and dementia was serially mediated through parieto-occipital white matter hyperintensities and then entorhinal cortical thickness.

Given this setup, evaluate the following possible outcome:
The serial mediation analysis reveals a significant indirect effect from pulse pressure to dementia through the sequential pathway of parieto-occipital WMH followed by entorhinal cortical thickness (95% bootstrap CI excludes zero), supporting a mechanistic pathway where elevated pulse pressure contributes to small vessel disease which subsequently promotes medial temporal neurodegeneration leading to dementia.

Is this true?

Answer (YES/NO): YES